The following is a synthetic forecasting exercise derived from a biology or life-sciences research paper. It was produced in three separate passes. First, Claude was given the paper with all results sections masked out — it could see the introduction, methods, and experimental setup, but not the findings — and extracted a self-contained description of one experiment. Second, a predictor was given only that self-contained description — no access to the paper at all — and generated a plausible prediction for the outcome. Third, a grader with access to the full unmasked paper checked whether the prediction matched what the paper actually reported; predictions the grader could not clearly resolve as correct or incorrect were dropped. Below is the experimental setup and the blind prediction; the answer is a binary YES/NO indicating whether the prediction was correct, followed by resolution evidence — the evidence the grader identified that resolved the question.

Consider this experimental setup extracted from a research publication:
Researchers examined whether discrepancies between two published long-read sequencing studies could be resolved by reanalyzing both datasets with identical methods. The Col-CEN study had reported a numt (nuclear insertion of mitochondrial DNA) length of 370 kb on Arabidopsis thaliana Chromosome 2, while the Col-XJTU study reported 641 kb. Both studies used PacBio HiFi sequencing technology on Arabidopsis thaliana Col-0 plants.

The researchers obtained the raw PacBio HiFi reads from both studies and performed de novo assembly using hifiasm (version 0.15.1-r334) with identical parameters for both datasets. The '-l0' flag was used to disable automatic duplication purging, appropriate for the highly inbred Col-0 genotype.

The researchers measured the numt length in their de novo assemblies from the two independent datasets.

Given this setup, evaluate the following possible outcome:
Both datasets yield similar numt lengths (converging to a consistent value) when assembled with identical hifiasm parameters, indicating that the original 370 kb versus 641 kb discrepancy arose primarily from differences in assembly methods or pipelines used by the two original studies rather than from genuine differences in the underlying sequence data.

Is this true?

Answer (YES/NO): YES